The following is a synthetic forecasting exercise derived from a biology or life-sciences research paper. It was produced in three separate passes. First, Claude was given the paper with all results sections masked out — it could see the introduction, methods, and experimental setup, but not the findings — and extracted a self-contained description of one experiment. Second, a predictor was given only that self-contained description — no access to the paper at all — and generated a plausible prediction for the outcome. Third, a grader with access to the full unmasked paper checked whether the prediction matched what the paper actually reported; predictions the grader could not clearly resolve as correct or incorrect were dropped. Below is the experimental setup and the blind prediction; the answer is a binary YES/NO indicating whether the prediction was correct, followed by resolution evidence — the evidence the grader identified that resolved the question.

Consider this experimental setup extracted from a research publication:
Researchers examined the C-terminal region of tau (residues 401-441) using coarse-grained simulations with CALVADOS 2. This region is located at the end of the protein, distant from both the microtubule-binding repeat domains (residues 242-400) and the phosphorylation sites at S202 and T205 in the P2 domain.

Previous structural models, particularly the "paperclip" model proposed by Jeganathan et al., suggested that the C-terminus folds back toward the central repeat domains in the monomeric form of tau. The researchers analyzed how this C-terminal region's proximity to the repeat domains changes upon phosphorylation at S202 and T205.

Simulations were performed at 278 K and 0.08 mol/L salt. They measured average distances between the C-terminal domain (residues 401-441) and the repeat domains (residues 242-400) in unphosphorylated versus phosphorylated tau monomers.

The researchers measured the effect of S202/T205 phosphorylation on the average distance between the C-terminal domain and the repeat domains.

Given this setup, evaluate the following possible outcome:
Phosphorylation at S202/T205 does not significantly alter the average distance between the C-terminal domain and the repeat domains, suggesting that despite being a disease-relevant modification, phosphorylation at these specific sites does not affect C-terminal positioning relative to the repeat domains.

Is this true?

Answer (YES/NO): YES